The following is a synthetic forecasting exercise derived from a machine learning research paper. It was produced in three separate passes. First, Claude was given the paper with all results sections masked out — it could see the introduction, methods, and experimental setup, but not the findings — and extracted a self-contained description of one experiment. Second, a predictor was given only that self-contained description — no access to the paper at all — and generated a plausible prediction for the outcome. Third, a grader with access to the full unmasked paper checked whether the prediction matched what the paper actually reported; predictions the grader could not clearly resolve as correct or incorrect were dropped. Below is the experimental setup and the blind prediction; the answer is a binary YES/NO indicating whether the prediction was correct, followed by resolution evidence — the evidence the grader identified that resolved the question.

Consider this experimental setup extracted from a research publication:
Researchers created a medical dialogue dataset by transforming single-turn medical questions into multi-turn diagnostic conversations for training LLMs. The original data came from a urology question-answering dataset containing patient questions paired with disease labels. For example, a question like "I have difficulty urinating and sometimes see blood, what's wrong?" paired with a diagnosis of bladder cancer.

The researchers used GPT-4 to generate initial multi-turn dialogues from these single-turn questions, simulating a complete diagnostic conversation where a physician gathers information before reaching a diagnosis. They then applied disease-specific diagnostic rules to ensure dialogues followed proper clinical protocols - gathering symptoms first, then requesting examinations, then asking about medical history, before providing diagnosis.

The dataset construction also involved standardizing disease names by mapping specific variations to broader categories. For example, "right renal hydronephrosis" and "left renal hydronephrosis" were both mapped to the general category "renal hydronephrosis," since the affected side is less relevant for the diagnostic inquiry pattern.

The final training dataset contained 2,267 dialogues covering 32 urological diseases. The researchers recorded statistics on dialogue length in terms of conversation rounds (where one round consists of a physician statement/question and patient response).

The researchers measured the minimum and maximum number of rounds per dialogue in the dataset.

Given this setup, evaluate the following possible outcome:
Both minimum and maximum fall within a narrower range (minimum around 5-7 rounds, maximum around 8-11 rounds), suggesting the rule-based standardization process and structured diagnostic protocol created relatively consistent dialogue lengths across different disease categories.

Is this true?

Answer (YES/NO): NO